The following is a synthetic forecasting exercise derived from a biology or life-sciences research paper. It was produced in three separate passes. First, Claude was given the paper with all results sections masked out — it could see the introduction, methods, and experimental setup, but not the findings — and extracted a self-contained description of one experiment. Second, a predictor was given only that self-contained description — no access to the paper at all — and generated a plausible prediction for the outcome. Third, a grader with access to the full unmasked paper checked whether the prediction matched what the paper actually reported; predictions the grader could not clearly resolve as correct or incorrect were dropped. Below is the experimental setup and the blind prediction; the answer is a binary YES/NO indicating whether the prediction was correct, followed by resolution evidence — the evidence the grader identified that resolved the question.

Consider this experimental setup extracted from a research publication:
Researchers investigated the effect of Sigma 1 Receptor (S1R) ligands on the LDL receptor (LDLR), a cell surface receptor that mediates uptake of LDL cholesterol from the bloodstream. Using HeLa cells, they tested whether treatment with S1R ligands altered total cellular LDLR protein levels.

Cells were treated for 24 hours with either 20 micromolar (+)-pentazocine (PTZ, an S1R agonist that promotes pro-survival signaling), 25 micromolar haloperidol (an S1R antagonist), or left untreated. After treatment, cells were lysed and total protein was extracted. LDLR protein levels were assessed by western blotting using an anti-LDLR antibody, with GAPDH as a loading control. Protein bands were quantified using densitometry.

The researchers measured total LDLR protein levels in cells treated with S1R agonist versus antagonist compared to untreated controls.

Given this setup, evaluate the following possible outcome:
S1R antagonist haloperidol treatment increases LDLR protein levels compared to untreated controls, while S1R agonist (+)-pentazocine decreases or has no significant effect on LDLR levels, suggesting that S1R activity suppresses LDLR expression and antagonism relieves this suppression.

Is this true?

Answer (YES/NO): NO